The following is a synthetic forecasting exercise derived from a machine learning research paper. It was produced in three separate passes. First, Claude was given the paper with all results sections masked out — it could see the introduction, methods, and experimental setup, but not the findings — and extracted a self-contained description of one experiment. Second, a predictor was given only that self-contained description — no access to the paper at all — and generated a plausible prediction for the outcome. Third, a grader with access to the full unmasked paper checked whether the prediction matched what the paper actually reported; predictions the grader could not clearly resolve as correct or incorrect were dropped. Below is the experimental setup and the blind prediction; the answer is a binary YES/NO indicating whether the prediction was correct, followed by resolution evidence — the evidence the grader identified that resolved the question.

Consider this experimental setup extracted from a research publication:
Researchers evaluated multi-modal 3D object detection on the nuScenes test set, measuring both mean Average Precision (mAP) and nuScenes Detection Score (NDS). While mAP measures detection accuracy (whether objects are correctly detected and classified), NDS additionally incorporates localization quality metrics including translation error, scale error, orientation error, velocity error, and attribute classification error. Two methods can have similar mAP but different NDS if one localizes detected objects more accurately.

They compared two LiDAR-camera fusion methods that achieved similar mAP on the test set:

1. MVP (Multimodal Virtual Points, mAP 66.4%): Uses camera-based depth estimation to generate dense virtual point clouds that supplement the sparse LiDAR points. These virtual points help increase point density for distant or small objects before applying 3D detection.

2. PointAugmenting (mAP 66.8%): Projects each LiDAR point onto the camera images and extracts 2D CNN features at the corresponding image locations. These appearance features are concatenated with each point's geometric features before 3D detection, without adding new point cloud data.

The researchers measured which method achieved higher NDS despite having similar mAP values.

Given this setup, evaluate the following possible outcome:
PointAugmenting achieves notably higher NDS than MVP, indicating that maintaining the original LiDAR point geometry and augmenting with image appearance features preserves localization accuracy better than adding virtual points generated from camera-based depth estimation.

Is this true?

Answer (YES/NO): NO